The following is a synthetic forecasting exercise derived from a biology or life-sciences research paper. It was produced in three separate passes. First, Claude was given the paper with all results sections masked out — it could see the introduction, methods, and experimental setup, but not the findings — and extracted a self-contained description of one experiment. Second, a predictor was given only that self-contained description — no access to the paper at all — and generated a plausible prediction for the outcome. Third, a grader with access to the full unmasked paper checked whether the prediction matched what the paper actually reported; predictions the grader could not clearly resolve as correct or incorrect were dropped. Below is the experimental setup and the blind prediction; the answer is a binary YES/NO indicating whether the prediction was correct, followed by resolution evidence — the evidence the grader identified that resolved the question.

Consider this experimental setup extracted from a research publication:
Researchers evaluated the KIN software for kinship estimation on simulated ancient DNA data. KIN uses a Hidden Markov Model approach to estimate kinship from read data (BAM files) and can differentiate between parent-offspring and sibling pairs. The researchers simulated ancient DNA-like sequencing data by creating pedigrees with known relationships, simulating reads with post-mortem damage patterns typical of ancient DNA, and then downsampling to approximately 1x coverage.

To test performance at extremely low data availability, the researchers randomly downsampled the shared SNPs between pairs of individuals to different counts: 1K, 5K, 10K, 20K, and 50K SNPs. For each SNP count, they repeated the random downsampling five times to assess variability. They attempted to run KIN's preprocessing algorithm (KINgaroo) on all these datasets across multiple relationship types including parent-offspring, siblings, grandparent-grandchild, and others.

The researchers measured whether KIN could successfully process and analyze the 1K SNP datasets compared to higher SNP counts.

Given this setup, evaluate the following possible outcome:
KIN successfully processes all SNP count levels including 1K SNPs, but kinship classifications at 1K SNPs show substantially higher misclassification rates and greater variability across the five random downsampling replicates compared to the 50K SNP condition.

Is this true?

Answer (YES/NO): NO